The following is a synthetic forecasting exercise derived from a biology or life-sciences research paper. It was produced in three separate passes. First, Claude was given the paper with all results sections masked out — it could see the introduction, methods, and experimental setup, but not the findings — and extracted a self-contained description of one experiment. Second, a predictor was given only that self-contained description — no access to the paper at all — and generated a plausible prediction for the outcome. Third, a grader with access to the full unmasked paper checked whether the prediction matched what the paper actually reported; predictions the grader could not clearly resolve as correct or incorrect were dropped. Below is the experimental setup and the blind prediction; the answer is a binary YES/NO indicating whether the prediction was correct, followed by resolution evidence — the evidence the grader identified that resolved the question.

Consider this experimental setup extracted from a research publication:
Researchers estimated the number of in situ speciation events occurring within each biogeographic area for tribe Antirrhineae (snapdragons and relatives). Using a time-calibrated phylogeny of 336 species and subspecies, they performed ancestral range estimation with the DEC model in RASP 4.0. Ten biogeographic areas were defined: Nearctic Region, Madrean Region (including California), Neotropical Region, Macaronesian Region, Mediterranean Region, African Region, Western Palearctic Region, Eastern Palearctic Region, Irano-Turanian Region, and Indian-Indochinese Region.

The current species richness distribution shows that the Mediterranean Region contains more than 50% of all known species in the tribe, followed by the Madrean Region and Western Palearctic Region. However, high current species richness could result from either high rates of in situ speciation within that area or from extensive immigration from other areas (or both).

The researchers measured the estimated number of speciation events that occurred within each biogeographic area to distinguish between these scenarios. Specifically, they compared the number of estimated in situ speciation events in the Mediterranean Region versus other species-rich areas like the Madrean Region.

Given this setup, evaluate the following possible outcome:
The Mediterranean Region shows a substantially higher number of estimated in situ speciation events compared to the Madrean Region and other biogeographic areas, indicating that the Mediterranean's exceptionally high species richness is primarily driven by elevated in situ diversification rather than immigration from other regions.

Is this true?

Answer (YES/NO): YES